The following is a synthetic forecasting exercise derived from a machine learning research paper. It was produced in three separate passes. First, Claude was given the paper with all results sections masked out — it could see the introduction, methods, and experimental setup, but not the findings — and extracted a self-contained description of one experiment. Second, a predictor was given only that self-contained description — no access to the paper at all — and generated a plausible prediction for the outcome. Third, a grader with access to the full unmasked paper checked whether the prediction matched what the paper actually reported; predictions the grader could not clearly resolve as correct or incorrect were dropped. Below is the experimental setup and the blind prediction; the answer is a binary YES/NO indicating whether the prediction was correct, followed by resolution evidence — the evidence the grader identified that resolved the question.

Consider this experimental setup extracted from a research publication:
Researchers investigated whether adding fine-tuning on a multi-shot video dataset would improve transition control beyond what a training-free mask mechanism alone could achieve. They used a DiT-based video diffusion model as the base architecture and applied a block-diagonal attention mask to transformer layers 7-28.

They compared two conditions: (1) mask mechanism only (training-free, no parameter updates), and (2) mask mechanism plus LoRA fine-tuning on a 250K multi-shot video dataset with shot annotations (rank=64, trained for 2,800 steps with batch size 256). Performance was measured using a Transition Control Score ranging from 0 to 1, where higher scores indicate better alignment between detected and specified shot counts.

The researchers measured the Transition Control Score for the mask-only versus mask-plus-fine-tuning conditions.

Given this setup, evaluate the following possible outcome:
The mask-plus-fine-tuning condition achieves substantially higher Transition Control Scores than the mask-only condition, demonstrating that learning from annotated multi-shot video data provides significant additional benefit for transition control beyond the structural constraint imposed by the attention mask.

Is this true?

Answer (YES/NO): NO